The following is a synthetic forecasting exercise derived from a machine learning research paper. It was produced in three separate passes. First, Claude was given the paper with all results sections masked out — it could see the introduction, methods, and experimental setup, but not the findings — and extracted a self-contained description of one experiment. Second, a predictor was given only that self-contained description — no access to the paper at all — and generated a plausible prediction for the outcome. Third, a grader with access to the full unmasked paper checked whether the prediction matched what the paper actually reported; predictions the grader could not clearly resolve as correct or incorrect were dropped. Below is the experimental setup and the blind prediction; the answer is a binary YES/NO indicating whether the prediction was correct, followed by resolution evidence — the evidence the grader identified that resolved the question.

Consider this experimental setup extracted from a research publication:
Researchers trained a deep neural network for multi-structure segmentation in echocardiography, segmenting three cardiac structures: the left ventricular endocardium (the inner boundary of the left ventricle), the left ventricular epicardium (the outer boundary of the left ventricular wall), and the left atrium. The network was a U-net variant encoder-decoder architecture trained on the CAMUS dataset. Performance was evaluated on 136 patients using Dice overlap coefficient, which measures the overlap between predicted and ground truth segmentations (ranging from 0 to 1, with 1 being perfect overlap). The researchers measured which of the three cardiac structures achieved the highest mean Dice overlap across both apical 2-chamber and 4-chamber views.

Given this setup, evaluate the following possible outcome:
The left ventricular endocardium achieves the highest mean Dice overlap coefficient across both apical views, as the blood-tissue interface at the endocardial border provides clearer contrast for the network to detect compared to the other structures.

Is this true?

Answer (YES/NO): NO